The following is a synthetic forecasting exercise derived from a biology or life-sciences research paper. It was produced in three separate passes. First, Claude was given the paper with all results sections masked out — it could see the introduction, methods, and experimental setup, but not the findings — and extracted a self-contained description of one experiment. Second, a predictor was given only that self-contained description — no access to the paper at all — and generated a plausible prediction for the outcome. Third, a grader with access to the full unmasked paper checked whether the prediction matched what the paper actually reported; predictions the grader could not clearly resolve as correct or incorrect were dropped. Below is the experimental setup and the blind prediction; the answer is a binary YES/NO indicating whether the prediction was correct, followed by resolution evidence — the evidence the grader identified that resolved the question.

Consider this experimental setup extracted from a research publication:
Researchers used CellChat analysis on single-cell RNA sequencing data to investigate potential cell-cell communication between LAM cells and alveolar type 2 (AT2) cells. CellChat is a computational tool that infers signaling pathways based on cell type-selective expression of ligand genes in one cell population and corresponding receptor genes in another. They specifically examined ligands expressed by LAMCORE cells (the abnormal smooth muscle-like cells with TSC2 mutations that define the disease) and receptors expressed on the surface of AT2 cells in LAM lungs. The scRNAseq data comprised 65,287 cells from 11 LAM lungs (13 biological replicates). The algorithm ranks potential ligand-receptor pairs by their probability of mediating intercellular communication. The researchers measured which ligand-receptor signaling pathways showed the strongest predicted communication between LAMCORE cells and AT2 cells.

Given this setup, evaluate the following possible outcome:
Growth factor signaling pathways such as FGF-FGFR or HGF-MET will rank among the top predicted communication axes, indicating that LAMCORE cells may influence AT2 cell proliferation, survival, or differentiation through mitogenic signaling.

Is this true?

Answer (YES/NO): NO